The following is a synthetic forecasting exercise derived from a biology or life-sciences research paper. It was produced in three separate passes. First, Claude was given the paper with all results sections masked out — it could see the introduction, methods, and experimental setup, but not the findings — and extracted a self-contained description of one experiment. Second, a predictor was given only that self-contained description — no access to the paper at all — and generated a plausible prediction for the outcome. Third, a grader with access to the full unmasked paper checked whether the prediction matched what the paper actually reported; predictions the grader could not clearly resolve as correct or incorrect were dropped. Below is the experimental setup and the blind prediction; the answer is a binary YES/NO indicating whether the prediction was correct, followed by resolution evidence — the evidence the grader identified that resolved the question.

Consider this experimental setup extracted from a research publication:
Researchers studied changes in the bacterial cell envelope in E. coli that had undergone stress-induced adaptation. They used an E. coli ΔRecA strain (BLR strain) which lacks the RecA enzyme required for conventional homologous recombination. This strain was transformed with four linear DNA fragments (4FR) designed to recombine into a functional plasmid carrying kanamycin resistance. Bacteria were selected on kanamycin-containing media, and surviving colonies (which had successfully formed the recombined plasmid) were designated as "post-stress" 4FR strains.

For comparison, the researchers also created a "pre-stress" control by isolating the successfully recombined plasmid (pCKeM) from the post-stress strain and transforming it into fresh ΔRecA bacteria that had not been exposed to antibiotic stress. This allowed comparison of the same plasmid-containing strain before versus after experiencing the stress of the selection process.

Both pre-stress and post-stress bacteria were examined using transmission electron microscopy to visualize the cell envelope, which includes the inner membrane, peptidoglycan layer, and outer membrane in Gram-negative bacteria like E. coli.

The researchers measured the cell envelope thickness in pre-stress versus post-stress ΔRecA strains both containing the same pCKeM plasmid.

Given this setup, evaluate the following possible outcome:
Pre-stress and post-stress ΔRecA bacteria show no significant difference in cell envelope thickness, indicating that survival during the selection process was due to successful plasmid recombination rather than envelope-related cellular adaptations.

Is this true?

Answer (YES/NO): NO